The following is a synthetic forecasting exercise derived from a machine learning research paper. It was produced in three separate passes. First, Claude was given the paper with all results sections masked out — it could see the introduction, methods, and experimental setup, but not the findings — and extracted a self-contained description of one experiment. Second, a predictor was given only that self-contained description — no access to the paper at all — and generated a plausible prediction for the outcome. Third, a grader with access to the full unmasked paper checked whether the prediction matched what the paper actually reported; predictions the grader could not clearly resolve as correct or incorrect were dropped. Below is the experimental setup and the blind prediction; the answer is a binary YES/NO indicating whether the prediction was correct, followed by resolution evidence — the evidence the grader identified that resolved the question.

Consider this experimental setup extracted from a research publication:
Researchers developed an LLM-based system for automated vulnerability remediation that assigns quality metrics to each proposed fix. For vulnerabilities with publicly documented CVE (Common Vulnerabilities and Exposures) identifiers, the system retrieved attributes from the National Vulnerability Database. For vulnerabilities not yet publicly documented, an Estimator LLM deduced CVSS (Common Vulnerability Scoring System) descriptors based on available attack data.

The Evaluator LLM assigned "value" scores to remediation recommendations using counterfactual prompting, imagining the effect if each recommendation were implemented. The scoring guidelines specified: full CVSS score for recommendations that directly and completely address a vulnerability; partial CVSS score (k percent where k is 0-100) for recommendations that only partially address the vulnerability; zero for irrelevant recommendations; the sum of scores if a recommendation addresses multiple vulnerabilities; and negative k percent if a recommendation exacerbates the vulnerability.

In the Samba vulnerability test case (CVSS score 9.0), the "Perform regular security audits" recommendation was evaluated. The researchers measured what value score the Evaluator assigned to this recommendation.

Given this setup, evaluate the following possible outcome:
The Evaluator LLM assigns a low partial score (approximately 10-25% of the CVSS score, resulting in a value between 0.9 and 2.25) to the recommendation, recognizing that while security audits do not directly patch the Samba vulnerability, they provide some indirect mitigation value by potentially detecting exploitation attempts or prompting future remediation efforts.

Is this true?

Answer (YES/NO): NO